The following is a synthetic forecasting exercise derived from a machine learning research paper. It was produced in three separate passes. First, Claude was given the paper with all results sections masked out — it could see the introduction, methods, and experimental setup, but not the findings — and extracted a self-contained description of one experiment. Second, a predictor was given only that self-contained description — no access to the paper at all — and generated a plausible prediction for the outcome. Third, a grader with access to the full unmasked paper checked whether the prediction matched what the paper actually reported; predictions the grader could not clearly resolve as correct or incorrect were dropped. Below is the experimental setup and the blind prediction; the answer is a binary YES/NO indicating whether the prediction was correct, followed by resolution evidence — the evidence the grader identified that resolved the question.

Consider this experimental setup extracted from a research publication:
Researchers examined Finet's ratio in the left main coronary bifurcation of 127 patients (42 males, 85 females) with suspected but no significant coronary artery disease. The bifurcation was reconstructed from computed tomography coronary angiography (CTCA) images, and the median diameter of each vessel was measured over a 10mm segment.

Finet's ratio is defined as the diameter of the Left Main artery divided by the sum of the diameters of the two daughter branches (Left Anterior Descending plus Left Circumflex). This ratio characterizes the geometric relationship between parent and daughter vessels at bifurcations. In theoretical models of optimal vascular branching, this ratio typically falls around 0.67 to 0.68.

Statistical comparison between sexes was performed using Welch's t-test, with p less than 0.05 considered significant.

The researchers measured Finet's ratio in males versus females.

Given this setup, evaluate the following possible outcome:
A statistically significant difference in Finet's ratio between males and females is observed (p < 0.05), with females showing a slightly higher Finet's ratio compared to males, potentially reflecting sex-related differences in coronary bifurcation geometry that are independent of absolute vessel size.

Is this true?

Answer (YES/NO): NO